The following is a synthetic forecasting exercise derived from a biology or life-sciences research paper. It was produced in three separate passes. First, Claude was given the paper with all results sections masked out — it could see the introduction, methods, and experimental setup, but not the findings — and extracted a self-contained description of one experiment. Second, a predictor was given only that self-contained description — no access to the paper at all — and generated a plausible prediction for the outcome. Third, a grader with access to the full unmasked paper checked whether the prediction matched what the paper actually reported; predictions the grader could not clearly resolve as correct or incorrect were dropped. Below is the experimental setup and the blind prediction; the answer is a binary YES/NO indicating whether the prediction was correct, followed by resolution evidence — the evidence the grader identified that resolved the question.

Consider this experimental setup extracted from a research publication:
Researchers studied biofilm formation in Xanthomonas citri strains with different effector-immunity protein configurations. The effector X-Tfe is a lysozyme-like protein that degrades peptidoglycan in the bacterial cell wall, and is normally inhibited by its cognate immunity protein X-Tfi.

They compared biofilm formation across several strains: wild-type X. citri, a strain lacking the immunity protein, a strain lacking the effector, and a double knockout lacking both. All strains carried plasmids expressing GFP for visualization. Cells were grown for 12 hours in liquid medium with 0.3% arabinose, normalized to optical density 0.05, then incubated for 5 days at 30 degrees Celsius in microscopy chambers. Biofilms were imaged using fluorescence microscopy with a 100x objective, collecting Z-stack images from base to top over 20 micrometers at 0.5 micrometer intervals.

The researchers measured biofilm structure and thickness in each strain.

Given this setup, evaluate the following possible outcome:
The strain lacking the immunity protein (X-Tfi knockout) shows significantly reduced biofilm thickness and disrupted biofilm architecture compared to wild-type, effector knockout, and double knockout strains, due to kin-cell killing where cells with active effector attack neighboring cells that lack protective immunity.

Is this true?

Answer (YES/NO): NO